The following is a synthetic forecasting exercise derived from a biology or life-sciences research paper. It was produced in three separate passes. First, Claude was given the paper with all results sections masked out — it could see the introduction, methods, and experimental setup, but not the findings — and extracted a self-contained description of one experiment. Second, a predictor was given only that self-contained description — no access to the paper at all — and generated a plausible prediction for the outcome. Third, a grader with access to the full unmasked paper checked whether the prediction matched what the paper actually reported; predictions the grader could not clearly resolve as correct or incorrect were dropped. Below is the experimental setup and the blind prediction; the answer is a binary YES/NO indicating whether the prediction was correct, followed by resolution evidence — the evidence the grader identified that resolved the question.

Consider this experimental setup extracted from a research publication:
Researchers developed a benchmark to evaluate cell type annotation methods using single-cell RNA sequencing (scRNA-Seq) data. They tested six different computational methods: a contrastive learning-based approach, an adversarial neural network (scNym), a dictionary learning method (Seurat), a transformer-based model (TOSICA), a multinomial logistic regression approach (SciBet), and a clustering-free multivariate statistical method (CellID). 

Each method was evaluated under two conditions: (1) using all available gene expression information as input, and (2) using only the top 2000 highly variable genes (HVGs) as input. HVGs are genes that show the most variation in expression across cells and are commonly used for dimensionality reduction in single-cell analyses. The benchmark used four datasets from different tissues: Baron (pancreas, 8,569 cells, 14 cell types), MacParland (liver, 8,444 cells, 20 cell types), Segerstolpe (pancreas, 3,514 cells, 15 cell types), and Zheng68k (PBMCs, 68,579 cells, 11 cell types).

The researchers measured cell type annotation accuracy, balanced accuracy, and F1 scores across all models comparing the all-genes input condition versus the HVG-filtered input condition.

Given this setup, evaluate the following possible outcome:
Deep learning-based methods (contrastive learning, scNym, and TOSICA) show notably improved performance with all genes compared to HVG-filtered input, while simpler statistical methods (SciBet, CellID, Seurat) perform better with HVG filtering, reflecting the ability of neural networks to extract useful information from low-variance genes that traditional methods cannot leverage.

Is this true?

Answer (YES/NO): NO